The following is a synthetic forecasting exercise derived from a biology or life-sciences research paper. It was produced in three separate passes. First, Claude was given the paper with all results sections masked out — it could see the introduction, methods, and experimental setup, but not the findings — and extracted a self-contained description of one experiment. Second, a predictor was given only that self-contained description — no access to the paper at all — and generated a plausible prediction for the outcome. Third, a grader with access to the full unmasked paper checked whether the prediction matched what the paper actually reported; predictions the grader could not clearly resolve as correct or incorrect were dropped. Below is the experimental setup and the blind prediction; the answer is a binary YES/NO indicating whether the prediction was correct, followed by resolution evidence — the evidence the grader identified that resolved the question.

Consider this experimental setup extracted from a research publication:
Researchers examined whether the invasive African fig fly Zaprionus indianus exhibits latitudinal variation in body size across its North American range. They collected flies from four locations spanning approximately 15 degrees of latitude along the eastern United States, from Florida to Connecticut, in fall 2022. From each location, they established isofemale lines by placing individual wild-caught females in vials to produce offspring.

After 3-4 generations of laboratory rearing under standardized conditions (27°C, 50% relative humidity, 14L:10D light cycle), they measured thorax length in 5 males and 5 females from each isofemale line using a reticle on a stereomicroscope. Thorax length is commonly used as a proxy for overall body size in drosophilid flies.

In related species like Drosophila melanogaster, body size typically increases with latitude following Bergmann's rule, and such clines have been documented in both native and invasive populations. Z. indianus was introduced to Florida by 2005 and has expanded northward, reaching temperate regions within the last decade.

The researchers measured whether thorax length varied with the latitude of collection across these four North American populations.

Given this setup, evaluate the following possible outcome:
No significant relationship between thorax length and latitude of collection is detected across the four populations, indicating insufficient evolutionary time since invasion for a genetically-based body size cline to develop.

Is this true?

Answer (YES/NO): YES